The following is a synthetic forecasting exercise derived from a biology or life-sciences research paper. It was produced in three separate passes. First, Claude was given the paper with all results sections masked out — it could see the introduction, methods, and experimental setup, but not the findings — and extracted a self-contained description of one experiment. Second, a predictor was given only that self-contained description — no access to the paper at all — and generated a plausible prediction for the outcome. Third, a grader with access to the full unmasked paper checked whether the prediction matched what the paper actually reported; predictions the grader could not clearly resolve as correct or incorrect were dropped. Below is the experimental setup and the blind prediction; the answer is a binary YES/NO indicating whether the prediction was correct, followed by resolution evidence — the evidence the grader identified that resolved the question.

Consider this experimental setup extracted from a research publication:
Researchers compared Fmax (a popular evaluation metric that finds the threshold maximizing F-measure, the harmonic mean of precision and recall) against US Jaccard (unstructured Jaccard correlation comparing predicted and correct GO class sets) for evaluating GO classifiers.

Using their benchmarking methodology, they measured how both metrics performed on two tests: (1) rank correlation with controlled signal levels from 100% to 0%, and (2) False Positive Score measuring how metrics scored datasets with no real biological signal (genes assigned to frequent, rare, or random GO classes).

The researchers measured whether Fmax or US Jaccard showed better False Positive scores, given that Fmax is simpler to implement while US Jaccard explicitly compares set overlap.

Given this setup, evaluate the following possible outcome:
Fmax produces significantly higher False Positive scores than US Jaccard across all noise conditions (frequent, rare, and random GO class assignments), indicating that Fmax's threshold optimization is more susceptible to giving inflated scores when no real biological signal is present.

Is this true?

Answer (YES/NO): NO